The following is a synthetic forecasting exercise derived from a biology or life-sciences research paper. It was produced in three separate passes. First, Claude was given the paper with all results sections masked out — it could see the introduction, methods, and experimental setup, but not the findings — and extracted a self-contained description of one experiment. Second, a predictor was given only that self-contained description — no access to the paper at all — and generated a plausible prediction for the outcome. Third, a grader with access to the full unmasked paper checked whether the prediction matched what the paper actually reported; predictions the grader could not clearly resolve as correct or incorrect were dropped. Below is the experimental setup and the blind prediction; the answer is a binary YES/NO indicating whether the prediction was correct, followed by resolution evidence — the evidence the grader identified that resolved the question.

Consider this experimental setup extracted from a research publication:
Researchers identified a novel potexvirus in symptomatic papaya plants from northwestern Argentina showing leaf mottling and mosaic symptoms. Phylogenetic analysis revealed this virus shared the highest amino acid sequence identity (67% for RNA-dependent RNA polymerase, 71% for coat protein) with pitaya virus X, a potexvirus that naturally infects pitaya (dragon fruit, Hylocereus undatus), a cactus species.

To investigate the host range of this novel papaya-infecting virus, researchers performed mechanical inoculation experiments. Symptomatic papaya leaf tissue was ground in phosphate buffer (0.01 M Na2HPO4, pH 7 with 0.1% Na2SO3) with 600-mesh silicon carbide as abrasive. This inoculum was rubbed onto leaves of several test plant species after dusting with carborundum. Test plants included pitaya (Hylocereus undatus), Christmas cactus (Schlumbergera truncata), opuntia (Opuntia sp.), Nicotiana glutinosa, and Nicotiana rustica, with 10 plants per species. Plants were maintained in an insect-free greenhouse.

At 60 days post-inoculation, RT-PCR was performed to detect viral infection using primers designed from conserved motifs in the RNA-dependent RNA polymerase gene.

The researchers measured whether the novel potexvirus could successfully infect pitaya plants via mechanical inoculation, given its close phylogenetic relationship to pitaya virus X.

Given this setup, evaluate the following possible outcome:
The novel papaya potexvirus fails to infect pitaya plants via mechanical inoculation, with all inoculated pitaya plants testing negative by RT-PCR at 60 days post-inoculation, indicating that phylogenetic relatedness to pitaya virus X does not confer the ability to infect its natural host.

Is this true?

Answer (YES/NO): YES